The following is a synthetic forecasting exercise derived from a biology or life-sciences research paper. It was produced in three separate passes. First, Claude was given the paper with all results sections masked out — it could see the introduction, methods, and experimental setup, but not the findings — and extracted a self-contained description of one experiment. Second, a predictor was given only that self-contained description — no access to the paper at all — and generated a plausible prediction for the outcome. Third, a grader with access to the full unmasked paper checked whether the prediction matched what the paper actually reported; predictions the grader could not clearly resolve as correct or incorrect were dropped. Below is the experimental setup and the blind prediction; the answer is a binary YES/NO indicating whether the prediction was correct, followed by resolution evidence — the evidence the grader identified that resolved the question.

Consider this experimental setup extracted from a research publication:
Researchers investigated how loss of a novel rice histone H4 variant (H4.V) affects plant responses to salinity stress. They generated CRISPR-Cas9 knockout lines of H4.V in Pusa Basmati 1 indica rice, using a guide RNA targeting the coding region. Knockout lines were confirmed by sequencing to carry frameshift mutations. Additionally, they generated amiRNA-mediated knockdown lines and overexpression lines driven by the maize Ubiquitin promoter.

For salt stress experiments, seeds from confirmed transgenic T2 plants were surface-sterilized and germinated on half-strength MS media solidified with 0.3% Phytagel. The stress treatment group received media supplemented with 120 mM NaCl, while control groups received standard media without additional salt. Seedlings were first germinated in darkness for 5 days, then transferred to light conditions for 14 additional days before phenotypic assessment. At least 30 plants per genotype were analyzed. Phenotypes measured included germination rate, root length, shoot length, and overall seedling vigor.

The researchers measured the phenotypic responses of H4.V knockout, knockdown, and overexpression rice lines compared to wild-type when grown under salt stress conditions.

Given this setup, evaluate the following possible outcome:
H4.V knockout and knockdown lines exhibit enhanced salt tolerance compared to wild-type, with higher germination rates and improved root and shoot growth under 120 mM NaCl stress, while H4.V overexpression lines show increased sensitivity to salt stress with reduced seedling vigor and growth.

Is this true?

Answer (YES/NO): NO